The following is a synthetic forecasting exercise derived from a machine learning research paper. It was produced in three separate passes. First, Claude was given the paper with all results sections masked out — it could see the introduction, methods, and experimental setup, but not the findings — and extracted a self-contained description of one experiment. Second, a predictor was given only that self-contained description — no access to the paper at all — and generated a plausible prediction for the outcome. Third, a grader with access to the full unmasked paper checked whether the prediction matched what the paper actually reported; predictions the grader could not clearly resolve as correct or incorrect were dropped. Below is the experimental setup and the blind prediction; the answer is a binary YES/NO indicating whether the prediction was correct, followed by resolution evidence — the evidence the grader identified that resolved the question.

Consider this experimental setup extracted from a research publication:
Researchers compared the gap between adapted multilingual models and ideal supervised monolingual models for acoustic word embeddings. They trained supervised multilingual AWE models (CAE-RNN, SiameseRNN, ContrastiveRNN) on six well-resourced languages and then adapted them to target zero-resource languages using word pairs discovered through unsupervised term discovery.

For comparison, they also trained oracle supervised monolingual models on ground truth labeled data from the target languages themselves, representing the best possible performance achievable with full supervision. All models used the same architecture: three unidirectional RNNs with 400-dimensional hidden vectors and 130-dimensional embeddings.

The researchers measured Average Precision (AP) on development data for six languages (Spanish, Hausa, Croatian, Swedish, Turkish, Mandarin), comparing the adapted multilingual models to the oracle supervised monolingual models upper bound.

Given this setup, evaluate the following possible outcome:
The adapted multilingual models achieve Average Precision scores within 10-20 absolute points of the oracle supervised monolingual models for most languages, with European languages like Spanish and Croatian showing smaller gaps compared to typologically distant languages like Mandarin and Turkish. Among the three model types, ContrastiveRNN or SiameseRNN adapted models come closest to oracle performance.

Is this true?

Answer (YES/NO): NO